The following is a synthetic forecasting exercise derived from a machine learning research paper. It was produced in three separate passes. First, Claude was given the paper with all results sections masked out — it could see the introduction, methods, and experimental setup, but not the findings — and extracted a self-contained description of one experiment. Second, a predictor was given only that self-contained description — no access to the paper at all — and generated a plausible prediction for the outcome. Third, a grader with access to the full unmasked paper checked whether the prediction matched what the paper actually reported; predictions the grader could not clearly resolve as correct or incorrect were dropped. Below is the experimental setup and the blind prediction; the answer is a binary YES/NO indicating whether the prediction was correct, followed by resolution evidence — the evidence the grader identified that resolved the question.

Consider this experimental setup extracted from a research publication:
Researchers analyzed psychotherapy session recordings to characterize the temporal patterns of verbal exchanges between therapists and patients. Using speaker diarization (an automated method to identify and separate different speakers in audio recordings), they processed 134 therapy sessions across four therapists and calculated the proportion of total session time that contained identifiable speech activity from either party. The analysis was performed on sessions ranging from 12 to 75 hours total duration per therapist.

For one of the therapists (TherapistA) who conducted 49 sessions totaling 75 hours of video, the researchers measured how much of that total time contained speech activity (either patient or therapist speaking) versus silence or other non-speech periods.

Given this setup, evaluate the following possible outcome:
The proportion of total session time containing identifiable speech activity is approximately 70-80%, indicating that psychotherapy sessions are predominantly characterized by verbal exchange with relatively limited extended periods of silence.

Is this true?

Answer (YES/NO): YES